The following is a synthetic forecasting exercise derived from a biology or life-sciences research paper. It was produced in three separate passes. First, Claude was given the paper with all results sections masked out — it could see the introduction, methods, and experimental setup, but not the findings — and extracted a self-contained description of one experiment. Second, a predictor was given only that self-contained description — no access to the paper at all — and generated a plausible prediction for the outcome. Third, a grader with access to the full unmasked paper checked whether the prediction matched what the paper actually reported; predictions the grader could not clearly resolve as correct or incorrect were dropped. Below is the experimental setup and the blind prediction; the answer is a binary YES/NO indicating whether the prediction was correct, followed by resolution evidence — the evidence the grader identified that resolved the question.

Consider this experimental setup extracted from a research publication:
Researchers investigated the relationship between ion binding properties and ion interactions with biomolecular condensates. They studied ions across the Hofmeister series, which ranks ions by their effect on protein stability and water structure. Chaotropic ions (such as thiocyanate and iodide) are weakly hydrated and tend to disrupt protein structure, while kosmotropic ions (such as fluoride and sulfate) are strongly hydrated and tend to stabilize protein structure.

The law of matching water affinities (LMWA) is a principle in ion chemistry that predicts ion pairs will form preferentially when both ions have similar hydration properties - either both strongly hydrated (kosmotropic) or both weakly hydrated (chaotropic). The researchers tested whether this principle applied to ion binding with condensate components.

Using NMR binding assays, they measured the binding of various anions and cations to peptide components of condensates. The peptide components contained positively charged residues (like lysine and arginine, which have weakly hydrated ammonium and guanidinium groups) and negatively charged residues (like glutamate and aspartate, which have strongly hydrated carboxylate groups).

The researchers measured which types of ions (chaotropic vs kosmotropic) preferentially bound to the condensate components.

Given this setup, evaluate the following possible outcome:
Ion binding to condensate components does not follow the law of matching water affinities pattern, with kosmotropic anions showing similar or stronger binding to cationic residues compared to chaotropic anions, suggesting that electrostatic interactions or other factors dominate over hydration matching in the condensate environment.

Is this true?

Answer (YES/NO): NO